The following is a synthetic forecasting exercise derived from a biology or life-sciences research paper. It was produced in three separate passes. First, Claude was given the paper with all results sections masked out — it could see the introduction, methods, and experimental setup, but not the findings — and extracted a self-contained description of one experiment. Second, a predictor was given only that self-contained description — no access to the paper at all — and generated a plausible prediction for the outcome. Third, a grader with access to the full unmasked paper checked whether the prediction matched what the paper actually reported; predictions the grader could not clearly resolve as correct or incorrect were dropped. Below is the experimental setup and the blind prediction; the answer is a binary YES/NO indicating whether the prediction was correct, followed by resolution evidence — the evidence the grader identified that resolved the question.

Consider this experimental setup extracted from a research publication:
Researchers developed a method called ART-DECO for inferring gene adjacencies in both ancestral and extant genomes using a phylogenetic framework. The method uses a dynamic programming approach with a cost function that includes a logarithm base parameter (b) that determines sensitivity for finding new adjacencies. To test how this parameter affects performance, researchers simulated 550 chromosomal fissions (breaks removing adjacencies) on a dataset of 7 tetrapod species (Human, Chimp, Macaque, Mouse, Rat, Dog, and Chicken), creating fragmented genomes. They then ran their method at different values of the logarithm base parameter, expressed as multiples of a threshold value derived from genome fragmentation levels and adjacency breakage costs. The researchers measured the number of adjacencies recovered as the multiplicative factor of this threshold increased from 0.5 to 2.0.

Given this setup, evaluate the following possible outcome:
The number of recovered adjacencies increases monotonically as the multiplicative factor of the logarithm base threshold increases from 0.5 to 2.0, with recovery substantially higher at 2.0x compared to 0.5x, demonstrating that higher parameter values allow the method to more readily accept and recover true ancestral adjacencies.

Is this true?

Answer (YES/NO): NO